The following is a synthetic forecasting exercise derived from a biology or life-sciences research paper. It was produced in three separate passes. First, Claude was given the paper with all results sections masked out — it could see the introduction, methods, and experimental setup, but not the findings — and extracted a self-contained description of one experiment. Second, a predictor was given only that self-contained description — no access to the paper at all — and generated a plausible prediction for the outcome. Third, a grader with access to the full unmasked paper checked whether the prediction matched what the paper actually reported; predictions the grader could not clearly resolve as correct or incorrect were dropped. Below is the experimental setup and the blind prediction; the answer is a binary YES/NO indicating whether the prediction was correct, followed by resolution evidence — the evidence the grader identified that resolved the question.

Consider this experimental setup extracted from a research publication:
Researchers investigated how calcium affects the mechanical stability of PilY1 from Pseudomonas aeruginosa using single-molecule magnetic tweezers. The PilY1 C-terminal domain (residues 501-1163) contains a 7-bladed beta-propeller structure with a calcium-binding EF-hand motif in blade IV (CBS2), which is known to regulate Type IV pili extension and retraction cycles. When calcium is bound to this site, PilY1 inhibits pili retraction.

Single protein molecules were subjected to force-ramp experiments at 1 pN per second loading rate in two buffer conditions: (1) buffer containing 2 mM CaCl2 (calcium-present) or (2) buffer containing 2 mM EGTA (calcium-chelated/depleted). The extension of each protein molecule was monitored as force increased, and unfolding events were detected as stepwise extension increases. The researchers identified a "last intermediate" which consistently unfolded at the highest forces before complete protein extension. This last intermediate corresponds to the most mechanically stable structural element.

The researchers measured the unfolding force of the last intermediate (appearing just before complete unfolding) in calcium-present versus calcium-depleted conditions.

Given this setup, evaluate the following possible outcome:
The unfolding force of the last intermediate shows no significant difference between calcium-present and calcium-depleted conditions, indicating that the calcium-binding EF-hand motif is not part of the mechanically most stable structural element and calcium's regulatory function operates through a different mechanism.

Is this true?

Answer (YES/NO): NO